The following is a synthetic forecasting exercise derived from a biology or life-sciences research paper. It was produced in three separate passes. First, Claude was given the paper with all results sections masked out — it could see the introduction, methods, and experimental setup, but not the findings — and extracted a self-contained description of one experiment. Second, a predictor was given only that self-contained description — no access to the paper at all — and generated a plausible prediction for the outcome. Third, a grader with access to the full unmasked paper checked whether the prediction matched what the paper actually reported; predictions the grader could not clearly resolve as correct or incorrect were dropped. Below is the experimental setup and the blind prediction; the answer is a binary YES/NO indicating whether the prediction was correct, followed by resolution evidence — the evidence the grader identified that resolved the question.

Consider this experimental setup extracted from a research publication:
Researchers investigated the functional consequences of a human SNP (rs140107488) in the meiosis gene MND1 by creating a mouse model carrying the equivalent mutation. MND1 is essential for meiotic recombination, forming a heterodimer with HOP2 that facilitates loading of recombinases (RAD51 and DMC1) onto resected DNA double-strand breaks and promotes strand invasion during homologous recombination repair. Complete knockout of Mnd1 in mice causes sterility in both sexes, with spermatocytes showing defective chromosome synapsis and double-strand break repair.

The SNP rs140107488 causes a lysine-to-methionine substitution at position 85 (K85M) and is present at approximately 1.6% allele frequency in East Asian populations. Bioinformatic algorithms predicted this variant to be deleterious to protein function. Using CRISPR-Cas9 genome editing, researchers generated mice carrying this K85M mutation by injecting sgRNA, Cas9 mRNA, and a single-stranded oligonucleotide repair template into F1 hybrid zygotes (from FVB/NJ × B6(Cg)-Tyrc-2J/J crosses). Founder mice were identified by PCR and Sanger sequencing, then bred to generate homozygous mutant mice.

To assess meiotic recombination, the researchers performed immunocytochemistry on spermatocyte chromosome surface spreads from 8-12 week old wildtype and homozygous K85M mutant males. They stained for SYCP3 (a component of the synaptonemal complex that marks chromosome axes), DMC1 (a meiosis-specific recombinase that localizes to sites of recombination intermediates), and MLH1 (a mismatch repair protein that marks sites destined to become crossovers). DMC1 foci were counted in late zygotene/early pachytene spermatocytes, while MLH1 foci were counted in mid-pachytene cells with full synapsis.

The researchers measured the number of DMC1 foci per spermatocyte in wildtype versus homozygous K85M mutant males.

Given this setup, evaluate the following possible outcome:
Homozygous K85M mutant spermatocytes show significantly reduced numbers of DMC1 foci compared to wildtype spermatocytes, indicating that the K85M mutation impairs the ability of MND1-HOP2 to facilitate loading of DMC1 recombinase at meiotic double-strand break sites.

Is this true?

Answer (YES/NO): NO